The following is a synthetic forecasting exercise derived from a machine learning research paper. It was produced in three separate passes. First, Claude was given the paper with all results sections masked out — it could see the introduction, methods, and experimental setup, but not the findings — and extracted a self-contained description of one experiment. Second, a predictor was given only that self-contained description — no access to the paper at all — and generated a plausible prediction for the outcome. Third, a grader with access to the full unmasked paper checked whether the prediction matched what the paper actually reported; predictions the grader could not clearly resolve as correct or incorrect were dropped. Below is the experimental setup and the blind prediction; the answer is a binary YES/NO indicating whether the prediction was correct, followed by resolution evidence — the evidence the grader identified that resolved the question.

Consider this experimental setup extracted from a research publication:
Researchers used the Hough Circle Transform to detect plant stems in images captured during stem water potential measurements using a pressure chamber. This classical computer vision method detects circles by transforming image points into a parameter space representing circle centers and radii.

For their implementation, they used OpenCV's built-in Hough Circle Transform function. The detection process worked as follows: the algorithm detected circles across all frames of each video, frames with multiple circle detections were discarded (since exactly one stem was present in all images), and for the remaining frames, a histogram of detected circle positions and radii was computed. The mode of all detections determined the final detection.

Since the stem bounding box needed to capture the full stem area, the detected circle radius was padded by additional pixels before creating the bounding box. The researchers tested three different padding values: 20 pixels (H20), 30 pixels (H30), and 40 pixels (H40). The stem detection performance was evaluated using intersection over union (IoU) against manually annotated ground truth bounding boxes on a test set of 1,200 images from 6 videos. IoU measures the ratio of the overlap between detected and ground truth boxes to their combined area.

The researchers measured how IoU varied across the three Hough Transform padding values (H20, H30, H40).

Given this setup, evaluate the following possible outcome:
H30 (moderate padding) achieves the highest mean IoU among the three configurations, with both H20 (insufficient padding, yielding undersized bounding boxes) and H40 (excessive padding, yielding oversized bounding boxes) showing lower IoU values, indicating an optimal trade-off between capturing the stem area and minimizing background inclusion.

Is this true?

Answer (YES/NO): NO